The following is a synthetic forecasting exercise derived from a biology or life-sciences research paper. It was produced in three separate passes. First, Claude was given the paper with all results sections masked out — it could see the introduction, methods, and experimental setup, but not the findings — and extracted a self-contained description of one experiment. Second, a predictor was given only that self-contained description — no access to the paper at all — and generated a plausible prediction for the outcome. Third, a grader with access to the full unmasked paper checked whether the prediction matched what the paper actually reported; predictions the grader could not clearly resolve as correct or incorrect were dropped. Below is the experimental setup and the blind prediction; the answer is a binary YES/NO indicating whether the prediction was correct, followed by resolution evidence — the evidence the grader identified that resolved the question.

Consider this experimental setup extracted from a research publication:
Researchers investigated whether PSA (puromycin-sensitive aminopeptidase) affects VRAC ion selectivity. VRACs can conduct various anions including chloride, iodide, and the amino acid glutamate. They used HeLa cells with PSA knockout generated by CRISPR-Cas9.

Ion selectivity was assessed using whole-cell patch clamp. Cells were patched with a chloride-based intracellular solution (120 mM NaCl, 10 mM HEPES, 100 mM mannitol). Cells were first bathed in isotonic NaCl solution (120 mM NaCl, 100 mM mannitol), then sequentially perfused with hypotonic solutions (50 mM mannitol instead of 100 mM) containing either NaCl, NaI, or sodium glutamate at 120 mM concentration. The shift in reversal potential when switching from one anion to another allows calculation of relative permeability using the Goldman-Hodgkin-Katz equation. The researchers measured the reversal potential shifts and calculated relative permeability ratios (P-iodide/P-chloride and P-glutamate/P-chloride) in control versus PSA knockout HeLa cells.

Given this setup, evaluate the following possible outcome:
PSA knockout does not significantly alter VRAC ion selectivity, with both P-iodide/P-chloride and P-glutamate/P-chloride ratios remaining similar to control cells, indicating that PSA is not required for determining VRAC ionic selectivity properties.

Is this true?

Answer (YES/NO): YES